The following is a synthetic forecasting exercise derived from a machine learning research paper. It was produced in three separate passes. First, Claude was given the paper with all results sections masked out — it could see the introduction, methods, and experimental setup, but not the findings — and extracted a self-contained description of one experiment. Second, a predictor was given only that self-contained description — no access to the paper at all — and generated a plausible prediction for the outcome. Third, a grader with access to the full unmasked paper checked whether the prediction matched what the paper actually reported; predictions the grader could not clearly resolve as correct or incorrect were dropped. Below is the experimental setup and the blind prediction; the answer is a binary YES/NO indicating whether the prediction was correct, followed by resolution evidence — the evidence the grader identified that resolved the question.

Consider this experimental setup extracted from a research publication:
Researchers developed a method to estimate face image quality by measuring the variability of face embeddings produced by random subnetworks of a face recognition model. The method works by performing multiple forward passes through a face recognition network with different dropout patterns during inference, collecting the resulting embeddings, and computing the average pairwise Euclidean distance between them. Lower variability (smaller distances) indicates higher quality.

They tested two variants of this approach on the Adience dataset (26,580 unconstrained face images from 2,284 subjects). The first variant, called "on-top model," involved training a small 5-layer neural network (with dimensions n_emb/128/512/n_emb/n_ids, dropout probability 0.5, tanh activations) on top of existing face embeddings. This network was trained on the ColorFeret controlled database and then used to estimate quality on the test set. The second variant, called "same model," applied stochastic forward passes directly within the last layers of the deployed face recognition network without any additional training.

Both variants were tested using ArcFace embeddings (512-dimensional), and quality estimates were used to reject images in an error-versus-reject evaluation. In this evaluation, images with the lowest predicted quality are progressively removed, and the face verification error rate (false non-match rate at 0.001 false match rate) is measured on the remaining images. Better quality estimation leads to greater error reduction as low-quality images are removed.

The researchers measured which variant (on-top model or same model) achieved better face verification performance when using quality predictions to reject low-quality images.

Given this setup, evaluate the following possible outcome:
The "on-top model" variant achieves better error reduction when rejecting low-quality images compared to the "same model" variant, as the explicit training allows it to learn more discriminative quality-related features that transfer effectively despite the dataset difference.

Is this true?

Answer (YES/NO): NO